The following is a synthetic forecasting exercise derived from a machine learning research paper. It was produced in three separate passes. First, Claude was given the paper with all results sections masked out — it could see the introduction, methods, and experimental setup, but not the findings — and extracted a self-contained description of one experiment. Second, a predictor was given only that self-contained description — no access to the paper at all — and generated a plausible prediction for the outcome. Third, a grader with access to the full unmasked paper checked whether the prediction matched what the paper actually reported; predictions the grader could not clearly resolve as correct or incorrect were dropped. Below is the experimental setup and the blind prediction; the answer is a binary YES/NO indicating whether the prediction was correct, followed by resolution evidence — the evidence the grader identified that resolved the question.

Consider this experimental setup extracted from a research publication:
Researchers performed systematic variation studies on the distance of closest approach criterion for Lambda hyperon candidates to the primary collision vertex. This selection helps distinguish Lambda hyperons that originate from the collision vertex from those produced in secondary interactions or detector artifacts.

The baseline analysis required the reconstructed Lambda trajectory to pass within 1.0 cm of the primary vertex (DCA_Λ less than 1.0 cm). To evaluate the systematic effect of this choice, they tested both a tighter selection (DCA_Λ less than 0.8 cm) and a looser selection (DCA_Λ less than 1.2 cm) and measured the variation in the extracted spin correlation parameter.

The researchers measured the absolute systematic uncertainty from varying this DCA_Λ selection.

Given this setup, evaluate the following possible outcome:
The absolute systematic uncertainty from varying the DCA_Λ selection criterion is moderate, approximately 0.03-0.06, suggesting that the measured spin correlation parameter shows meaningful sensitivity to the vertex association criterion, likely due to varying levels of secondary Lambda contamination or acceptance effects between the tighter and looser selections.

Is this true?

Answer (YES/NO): NO